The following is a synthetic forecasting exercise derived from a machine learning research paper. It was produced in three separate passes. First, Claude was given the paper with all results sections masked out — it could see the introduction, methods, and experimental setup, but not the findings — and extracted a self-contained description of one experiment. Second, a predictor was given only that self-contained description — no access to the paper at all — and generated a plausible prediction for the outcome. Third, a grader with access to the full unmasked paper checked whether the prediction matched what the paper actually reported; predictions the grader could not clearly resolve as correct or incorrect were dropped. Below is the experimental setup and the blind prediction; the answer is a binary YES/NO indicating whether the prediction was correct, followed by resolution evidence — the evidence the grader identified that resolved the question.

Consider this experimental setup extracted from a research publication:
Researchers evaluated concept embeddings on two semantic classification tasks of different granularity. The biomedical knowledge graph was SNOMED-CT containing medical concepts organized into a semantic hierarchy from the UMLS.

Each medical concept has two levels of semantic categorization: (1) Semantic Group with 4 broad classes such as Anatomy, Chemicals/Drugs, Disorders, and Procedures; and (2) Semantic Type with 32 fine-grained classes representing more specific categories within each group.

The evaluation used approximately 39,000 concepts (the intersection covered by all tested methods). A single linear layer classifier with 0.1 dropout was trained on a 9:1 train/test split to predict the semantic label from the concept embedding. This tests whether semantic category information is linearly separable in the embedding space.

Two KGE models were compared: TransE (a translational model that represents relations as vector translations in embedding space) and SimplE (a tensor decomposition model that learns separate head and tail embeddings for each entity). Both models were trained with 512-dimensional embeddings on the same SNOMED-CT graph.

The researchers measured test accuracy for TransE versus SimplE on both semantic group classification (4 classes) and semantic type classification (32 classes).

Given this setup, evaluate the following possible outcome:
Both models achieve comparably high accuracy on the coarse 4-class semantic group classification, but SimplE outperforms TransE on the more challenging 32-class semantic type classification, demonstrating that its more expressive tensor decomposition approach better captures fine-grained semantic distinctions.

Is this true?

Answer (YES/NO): NO